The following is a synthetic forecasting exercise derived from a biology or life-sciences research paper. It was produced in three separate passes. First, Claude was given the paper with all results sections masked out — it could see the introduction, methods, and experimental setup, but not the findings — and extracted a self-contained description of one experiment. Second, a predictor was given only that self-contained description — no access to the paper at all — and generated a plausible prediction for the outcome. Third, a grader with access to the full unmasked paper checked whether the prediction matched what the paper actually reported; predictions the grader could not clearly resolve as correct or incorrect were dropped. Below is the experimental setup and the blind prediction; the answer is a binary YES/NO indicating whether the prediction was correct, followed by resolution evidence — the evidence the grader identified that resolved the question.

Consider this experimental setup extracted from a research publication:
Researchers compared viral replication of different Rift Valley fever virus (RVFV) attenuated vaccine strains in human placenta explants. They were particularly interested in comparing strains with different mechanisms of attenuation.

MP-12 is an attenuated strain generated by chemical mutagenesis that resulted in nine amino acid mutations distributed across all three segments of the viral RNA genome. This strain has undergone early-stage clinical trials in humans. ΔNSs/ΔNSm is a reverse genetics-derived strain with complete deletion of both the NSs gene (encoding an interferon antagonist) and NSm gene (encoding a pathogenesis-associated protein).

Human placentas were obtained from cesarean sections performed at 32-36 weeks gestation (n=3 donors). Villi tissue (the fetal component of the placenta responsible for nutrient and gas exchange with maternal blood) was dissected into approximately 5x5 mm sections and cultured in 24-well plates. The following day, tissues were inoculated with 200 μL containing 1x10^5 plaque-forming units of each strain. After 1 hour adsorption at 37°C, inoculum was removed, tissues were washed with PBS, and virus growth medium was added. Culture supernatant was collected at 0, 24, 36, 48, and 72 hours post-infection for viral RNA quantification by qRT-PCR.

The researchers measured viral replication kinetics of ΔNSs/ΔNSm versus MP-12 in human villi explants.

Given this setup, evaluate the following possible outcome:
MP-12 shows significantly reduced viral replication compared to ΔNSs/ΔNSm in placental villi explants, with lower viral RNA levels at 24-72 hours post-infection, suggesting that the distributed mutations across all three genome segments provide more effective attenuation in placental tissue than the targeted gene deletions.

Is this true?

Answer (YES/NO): YES